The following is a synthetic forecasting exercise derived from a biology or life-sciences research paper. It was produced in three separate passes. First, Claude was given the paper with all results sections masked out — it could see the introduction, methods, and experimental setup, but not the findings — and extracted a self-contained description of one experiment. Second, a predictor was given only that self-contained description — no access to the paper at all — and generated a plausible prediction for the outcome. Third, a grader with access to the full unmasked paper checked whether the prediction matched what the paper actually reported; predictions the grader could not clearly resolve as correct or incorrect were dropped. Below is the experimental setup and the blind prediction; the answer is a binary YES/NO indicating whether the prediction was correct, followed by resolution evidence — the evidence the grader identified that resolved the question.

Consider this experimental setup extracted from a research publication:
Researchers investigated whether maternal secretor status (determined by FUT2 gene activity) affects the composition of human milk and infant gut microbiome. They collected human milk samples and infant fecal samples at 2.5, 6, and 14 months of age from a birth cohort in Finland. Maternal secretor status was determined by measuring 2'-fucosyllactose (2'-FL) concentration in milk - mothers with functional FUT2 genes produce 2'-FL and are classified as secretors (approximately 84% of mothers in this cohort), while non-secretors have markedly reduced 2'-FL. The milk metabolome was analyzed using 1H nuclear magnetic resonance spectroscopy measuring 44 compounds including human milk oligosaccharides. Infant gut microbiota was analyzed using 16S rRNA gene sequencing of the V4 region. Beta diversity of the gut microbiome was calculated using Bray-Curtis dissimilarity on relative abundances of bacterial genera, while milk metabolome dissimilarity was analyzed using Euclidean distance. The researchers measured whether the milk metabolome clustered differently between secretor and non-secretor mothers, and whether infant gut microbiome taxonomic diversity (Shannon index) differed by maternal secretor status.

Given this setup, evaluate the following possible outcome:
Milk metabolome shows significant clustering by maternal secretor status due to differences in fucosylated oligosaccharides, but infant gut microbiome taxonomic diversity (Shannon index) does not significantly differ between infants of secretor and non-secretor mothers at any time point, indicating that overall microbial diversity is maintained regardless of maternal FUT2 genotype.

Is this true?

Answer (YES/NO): YES